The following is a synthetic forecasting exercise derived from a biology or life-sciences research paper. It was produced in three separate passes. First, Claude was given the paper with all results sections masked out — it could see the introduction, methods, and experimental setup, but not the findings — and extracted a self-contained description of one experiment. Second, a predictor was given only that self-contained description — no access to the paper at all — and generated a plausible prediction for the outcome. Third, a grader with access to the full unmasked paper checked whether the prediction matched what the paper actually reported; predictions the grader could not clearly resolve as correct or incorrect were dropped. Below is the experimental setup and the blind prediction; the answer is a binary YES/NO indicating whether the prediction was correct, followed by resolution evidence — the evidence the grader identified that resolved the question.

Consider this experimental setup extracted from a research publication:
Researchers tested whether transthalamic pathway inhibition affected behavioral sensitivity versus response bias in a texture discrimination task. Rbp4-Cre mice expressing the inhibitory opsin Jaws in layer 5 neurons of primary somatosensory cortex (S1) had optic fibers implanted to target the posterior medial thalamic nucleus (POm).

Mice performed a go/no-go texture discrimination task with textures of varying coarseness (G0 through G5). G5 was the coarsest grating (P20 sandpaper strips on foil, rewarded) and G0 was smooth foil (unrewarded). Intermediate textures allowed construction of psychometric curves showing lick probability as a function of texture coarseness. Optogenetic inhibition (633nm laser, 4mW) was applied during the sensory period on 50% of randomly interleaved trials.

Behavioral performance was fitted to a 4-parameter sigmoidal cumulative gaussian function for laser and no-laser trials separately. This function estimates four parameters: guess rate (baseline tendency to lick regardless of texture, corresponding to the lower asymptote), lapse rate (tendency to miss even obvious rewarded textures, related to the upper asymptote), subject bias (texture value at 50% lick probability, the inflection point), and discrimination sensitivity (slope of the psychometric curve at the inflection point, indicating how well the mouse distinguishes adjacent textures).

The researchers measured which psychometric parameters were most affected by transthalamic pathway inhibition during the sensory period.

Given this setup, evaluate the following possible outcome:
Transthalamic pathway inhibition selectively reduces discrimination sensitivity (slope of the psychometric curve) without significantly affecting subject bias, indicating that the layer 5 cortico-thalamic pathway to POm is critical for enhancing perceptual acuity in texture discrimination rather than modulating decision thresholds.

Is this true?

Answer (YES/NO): NO